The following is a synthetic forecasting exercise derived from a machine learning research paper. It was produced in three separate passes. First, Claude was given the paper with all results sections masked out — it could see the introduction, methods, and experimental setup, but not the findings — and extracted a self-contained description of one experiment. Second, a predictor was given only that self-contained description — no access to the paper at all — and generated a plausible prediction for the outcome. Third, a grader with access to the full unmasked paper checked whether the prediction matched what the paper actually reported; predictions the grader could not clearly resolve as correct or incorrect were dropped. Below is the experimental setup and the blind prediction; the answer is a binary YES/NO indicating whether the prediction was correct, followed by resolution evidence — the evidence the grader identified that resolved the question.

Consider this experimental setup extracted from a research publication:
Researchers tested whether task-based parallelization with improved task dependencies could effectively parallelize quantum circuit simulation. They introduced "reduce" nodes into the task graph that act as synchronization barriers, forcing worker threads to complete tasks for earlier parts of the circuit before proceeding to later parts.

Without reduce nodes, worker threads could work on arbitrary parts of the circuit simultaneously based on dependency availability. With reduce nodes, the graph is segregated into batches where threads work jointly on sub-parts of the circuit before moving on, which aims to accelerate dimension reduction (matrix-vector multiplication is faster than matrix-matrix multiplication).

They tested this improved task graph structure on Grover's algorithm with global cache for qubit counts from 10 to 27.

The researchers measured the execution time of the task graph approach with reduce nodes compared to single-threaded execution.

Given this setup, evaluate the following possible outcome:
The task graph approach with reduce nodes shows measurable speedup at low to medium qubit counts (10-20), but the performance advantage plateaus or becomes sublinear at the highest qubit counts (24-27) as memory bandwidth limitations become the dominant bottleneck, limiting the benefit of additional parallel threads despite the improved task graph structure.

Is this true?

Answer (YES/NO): NO